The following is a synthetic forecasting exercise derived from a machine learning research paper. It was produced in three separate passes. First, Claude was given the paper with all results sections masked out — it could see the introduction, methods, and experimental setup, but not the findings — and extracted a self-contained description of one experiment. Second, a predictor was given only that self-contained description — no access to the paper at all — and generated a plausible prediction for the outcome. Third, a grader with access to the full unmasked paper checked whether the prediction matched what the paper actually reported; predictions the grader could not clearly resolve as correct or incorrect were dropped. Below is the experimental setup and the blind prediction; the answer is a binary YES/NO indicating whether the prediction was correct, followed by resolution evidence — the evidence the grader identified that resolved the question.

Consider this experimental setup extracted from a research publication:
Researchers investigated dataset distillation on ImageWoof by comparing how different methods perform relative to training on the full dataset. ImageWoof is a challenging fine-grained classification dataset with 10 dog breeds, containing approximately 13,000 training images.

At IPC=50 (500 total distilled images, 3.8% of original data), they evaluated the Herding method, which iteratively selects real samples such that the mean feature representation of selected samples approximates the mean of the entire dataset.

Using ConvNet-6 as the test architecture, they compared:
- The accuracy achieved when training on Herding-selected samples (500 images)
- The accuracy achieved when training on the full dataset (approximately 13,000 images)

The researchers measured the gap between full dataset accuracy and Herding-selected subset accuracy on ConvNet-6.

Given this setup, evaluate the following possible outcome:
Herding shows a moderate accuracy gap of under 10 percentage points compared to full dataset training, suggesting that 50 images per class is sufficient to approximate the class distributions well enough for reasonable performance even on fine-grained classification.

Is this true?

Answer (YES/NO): NO